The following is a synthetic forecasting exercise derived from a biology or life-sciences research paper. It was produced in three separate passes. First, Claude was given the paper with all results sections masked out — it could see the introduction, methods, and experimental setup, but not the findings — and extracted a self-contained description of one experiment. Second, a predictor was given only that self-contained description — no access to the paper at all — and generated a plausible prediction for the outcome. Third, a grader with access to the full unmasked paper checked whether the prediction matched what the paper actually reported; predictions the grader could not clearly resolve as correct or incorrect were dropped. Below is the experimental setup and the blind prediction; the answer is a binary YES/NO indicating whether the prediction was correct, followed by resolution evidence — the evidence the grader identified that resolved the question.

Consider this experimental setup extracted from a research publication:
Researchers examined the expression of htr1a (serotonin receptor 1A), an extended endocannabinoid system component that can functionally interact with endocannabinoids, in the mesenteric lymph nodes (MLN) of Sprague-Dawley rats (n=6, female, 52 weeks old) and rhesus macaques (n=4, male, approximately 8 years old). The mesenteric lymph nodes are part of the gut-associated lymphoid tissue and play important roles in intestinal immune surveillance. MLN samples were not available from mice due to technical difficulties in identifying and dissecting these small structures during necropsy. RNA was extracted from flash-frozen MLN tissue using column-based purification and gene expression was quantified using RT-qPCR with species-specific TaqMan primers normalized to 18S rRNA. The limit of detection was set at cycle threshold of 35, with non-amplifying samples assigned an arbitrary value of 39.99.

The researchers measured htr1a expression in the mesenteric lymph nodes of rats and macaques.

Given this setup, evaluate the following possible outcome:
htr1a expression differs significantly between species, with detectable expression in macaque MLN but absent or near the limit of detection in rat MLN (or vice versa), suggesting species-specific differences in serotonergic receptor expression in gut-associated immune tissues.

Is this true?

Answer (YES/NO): NO